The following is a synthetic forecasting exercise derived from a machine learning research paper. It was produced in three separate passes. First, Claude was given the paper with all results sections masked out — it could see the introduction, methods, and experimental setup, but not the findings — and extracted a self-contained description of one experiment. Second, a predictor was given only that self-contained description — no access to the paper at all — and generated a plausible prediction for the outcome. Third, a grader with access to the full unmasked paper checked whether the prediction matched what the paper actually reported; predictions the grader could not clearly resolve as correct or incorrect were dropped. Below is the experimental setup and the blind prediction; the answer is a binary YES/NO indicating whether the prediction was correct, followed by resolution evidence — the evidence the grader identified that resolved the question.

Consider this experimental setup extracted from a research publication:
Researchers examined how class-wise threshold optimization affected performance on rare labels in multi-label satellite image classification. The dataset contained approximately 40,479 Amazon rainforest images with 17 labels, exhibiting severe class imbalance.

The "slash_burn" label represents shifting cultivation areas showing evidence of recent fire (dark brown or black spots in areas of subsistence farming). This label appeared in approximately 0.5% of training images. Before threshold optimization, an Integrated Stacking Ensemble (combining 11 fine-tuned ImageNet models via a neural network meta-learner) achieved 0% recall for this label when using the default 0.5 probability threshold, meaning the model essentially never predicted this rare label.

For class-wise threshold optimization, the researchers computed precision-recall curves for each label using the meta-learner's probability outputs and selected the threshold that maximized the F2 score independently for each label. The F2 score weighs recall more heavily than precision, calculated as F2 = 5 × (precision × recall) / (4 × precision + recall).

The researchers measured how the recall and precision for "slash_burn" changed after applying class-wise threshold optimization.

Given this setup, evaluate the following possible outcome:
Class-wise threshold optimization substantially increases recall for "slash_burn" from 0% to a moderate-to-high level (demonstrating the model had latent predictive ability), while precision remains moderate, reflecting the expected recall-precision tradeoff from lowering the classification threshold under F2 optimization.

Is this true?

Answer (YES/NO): NO